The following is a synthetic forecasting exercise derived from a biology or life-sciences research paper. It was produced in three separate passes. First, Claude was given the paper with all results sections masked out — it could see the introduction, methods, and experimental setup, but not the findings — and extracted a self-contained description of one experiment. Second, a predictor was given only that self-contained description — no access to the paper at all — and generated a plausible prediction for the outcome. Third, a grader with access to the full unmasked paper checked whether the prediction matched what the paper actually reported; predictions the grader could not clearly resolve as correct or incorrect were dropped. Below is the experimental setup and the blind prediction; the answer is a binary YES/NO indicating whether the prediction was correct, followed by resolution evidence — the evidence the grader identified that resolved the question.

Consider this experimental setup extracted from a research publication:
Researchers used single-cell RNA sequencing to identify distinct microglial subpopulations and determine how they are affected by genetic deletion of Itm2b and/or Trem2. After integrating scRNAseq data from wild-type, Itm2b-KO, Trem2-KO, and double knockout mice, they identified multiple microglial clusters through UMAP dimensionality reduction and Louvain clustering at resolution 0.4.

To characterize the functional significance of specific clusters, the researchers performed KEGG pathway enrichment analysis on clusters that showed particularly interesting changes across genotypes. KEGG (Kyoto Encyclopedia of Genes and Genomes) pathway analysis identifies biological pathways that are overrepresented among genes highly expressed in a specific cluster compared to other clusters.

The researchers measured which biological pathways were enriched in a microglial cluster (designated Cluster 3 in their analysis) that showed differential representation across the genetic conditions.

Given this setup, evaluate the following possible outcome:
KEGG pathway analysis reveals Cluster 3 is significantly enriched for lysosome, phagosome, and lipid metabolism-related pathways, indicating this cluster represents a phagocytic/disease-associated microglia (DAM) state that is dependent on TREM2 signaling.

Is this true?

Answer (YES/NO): NO